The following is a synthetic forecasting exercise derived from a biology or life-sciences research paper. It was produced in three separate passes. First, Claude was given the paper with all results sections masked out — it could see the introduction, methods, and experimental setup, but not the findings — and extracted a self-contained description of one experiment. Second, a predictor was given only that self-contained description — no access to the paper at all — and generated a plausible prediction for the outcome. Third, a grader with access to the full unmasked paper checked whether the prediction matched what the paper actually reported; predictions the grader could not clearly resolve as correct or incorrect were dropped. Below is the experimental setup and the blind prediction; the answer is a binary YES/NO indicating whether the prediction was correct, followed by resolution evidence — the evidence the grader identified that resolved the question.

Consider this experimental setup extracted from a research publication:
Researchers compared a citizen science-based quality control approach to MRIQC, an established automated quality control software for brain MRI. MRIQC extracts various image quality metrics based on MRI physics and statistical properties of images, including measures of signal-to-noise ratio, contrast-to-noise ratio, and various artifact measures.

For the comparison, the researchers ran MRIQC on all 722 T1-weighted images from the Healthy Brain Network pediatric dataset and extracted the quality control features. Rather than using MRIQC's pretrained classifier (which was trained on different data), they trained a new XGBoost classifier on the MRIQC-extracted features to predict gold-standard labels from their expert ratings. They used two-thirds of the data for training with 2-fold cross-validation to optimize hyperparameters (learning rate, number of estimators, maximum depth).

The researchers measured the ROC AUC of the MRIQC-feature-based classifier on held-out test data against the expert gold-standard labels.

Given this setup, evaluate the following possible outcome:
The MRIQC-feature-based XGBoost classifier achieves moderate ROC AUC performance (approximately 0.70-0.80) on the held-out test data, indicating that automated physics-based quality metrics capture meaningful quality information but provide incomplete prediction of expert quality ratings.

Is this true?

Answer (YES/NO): NO